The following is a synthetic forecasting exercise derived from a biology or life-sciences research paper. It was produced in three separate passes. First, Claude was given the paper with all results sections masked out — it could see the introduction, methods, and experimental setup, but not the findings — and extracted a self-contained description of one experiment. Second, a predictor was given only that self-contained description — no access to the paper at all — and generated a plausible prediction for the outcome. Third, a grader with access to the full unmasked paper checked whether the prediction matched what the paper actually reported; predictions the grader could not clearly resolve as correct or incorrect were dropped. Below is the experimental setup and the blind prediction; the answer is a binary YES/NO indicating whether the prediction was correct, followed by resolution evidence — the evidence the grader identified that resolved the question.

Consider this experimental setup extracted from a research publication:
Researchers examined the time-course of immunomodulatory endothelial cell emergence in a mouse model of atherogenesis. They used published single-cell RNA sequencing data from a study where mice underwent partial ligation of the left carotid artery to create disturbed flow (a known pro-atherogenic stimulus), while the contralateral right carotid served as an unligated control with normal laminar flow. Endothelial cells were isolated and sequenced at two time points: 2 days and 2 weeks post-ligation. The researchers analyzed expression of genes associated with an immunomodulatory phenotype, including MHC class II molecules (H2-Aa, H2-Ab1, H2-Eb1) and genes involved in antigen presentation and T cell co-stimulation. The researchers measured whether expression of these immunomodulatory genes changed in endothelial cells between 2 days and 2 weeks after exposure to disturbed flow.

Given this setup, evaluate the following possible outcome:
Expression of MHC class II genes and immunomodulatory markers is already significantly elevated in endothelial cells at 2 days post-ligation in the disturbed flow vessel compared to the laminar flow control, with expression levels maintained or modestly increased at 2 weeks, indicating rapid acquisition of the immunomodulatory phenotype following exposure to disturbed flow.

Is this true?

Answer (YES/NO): NO